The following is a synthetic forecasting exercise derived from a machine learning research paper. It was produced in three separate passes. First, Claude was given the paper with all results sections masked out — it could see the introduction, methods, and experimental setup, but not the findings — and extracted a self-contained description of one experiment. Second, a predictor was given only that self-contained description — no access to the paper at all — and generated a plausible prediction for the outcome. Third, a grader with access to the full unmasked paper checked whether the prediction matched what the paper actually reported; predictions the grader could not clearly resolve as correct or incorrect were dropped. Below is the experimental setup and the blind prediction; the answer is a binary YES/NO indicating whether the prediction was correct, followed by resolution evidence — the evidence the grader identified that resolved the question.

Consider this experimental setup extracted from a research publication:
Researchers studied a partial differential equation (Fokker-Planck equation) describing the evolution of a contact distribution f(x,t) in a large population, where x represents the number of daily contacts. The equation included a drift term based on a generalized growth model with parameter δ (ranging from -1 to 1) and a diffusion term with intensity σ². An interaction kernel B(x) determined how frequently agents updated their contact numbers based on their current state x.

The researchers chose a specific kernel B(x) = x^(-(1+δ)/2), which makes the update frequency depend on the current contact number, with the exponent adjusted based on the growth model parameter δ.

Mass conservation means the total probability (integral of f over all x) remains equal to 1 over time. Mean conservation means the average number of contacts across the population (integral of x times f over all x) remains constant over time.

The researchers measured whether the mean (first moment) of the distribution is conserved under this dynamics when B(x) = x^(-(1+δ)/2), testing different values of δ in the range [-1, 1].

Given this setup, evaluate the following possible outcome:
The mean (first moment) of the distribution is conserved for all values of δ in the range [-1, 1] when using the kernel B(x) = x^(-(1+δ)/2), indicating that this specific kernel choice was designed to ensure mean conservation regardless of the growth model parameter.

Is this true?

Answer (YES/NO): NO